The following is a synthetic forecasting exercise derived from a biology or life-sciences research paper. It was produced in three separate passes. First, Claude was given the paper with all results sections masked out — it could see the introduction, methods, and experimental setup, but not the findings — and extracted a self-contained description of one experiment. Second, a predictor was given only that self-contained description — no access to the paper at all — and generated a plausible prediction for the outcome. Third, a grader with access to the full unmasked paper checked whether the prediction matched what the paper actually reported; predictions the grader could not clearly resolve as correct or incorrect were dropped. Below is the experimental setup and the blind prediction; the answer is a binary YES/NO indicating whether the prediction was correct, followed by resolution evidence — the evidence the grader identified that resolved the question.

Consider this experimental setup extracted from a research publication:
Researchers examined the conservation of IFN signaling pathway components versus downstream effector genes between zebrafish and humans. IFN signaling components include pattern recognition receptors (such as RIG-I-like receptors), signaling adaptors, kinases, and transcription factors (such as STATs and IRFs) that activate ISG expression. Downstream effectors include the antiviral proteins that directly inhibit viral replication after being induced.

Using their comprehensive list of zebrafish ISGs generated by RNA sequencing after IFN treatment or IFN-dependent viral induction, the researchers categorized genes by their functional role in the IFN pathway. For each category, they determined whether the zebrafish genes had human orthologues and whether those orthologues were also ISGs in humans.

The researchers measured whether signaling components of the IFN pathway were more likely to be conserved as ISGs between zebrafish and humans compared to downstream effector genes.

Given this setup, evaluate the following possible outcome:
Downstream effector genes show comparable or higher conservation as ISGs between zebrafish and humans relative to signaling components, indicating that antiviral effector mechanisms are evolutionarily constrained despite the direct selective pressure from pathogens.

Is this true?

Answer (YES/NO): NO